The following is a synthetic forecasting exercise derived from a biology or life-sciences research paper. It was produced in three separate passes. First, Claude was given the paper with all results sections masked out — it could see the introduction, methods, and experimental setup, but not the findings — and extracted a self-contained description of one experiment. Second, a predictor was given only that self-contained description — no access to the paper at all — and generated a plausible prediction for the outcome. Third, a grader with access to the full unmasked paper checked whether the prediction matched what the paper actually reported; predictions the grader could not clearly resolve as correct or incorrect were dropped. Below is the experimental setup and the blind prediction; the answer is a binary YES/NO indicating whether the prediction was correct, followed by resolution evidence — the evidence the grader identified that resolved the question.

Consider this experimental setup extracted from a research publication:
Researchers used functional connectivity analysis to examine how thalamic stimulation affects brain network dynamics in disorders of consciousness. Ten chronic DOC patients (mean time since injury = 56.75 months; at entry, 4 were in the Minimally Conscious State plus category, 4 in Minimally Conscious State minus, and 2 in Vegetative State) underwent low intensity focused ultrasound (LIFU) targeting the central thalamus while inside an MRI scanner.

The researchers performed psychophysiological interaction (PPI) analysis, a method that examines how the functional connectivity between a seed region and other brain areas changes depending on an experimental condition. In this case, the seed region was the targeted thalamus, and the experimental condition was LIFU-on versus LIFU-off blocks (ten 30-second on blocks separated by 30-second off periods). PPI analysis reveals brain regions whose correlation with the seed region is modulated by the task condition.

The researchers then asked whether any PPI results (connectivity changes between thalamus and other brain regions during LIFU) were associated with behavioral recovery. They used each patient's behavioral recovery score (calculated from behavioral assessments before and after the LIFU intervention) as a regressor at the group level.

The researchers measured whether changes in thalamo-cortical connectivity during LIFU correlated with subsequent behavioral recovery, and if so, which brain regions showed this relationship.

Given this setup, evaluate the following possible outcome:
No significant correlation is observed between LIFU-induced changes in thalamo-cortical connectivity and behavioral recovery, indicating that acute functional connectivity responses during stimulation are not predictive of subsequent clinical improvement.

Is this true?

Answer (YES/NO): NO